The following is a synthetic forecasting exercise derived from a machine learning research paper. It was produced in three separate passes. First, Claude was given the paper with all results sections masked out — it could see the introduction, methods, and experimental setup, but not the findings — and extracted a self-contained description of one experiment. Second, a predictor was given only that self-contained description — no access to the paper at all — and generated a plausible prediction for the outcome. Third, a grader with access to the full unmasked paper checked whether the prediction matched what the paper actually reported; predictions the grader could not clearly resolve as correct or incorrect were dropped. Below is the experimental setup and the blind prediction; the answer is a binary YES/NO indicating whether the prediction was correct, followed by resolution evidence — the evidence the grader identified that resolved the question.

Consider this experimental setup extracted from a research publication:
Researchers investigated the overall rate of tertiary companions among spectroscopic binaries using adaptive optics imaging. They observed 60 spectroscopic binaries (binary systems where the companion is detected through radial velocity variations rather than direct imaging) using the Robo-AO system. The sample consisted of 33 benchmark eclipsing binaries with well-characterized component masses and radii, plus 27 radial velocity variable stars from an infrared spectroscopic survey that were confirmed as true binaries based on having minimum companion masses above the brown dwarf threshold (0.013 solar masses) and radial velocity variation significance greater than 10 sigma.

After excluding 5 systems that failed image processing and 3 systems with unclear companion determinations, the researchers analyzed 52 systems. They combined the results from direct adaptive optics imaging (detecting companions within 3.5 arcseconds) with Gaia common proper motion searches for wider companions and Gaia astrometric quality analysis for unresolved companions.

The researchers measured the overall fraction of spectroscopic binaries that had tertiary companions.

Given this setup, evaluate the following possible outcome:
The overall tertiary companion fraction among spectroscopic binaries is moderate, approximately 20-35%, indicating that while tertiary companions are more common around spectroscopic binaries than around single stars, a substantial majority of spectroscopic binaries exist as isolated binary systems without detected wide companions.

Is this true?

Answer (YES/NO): NO